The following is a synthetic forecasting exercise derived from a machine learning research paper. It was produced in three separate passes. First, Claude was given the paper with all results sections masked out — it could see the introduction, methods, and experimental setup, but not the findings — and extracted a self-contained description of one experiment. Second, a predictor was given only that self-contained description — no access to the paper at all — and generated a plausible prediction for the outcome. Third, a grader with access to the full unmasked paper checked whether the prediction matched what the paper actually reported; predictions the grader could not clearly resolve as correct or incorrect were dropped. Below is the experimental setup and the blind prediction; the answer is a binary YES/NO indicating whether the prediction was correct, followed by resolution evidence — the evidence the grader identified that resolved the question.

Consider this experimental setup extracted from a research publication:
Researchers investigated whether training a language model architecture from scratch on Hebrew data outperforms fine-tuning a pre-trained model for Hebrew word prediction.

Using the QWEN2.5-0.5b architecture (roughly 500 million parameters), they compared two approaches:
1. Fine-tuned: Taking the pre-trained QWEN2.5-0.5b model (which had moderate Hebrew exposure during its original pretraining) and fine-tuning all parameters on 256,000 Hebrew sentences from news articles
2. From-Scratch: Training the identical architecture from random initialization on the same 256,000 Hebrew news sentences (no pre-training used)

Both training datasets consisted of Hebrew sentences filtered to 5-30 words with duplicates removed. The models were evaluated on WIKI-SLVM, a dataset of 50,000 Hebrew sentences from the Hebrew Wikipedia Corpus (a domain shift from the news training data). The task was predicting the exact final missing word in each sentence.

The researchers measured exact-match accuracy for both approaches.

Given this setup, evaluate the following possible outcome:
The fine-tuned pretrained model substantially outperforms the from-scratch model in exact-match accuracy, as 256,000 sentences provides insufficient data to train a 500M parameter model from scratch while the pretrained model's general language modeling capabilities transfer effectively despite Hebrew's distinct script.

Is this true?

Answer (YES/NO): NO